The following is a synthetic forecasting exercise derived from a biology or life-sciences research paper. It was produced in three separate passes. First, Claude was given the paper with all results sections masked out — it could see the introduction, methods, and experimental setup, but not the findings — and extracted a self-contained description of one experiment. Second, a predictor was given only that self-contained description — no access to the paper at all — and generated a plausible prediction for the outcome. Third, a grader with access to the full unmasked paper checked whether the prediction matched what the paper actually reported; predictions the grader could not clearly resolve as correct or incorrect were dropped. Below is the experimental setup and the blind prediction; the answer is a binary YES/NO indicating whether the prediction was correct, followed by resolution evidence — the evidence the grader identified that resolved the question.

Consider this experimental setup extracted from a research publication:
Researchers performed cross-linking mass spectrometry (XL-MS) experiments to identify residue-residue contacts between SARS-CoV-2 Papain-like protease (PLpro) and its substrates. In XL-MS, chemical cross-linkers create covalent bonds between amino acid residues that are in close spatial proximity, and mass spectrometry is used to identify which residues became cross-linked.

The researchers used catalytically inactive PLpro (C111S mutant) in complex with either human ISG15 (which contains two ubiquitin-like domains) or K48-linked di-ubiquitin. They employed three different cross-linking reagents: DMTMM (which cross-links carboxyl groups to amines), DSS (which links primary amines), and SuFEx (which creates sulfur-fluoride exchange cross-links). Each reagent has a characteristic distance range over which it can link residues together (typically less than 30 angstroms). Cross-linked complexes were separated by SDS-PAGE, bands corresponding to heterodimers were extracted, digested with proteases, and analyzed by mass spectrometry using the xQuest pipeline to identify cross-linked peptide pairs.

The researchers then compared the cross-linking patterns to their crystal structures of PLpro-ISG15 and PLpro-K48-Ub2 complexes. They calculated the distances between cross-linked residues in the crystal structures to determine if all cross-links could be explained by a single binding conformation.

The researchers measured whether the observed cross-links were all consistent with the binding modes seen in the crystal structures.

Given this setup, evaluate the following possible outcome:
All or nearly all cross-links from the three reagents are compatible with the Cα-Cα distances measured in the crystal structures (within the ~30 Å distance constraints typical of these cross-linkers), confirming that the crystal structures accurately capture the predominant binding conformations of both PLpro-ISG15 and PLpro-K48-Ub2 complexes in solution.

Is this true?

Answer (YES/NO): NO